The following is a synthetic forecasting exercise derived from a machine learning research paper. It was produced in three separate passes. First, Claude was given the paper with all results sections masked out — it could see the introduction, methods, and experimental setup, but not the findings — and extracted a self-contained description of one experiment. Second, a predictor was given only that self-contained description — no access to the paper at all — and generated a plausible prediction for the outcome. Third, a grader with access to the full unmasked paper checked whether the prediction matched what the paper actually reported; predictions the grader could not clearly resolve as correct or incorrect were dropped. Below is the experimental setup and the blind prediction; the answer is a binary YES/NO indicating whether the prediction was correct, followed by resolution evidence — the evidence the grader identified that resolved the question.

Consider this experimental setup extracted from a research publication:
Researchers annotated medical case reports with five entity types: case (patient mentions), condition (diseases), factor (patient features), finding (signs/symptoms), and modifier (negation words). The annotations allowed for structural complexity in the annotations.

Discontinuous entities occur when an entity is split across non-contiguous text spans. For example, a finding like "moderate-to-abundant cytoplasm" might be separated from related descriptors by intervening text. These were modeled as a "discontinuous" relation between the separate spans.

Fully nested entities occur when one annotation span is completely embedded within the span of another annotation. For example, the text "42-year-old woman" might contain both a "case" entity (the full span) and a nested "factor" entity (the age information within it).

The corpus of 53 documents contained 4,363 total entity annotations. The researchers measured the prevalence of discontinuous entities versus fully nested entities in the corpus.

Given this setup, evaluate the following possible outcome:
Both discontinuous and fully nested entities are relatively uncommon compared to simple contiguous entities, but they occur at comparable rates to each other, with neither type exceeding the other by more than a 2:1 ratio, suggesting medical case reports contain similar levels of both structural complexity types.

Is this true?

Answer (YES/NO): YES